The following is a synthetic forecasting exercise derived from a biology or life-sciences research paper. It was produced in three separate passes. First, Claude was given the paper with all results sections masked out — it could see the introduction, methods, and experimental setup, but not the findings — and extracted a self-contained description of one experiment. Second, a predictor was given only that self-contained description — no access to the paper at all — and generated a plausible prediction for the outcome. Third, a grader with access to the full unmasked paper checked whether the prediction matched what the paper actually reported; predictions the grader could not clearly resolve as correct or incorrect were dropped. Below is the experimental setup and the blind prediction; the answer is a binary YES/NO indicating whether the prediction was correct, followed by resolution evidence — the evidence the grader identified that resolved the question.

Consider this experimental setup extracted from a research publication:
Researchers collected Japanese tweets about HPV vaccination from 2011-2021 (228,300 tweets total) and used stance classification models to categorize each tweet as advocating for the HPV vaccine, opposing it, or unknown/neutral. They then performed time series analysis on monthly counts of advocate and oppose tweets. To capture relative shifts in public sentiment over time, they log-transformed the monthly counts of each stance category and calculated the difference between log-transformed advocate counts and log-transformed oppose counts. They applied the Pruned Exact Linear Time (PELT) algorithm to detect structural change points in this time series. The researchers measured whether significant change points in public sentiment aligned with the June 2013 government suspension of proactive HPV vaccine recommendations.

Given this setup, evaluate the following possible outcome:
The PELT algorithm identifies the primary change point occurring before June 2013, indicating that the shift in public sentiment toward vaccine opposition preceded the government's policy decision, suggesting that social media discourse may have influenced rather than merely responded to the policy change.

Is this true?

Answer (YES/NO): NO